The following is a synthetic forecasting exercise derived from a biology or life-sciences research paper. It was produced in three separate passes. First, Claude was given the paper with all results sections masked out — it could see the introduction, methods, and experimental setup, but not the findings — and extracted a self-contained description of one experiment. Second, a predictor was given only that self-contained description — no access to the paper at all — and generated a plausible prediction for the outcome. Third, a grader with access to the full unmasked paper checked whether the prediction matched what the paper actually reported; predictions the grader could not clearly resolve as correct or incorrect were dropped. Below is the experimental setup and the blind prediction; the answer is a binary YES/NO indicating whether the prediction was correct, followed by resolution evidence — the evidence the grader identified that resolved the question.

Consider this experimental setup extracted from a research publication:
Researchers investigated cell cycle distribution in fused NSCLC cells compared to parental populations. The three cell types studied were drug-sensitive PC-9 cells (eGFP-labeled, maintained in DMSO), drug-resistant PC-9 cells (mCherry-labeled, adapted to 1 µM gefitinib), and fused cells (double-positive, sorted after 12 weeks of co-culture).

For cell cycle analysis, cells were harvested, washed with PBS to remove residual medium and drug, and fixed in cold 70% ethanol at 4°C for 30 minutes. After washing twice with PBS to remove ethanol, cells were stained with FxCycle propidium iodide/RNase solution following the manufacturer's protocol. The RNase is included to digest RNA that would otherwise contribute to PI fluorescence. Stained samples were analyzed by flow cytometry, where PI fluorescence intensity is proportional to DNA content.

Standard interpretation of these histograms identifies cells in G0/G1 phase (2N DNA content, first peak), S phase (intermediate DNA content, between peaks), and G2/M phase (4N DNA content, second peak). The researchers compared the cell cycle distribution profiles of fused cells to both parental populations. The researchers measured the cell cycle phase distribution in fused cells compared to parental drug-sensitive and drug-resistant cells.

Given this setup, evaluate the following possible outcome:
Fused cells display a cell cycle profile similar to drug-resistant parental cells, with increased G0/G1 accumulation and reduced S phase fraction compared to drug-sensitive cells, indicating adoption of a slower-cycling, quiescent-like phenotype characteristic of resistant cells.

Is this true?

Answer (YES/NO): NO